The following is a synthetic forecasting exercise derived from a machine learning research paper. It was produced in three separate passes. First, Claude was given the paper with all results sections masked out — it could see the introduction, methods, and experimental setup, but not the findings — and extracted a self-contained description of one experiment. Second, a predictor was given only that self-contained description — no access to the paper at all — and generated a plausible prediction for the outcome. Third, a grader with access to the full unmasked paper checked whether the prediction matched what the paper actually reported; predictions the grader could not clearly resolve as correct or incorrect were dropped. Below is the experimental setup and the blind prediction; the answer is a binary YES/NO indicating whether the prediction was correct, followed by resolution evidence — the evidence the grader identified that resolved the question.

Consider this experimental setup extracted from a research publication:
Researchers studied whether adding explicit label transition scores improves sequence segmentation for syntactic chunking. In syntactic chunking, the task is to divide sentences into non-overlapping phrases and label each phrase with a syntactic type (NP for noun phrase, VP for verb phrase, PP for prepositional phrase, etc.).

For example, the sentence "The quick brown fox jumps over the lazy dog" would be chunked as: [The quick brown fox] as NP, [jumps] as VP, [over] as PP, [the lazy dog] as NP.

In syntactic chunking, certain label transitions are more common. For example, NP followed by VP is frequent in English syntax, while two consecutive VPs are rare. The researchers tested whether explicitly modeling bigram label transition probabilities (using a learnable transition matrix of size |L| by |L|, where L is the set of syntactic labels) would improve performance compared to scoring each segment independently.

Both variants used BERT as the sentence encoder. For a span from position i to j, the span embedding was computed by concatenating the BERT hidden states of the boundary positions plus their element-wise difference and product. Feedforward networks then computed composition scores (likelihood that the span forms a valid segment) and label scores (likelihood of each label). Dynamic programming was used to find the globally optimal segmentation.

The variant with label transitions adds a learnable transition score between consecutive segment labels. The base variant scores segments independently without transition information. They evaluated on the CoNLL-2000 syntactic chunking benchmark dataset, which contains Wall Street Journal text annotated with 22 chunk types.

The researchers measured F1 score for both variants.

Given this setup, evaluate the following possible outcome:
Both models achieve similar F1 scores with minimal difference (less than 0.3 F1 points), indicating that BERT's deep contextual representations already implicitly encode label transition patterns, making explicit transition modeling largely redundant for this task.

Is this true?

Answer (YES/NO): NO